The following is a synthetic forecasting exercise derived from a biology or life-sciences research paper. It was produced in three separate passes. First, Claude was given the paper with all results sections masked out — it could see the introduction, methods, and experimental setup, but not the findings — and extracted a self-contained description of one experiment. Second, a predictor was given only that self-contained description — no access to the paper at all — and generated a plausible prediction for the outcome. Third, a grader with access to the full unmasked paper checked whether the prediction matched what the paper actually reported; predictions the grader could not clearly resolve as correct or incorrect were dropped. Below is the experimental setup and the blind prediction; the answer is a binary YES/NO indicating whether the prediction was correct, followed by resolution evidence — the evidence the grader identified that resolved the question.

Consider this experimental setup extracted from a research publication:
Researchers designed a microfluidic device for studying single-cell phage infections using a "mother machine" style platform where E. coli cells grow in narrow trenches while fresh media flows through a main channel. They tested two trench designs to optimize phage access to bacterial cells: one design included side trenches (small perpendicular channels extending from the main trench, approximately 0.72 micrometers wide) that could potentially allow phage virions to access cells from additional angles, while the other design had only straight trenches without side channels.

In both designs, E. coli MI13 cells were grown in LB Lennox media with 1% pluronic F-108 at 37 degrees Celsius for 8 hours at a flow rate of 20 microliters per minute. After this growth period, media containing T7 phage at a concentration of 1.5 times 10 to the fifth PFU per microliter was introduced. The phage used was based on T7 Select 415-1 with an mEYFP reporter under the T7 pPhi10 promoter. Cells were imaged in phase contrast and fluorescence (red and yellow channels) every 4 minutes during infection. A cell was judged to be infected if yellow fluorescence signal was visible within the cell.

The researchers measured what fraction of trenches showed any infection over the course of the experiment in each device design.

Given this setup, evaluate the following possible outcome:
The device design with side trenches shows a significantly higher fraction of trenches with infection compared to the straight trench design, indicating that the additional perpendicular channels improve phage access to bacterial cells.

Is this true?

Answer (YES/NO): YES